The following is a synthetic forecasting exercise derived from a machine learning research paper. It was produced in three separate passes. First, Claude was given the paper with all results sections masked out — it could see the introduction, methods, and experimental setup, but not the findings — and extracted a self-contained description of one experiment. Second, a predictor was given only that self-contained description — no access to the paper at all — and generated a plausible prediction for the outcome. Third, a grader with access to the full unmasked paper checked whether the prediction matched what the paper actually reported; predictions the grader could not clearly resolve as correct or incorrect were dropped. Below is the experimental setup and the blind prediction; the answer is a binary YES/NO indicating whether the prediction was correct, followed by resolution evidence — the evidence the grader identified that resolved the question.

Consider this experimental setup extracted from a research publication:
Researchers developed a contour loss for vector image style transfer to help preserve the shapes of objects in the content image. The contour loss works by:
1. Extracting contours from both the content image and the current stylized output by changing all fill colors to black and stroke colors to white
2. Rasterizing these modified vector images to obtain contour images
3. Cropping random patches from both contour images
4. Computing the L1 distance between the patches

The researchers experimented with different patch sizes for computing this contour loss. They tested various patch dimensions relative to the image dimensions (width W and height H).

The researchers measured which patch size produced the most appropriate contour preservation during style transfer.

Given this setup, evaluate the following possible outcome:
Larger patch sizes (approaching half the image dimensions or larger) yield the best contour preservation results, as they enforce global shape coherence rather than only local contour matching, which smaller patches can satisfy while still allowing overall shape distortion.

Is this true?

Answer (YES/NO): NO